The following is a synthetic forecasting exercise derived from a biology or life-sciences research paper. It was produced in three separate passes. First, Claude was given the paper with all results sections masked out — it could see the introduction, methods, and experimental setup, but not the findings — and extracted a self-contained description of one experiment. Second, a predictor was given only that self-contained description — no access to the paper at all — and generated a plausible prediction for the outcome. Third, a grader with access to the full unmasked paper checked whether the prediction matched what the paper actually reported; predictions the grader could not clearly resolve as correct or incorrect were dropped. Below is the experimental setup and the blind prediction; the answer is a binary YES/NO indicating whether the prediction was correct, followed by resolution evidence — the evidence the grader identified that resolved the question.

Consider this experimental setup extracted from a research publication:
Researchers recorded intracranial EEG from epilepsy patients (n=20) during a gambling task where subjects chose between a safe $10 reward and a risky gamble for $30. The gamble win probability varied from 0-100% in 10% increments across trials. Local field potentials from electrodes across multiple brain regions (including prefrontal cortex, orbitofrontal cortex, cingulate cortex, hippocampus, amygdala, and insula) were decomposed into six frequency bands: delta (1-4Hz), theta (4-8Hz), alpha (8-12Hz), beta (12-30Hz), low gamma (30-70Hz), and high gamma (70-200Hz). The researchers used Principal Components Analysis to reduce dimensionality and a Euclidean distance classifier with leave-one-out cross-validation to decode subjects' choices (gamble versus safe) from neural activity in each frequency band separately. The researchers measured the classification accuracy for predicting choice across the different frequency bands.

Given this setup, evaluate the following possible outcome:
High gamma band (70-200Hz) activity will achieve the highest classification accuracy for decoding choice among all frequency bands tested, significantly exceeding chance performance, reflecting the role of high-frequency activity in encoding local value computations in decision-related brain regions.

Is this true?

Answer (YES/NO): YES